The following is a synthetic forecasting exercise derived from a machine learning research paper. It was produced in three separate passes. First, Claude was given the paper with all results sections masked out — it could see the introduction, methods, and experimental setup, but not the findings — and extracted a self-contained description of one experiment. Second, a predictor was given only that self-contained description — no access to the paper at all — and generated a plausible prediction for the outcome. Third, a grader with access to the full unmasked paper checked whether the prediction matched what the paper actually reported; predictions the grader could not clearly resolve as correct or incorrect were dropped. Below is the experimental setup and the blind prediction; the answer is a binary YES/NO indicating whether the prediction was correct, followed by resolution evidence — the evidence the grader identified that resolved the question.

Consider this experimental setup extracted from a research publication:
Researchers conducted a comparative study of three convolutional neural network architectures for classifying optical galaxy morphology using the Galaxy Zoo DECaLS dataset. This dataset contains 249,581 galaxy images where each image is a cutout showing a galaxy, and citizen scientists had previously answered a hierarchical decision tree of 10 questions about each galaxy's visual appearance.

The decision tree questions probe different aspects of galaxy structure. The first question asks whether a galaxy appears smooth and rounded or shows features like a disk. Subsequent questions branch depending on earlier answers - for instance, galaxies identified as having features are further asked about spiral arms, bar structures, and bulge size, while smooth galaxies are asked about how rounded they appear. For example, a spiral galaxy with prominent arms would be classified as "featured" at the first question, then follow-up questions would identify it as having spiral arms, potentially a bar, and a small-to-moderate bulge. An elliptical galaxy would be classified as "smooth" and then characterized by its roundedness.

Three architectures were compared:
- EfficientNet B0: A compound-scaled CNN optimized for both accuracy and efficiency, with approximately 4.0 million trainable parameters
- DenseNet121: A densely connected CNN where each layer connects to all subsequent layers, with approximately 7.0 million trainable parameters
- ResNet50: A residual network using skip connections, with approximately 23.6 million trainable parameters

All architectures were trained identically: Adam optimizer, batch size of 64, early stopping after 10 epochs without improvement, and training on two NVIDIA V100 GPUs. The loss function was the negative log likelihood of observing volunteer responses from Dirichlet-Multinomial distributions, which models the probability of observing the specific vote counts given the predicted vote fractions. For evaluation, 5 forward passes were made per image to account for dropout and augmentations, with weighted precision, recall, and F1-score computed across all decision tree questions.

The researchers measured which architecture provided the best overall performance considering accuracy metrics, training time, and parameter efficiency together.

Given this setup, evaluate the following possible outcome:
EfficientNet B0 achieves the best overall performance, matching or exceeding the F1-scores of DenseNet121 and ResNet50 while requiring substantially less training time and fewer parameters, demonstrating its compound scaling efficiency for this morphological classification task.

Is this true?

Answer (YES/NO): NO